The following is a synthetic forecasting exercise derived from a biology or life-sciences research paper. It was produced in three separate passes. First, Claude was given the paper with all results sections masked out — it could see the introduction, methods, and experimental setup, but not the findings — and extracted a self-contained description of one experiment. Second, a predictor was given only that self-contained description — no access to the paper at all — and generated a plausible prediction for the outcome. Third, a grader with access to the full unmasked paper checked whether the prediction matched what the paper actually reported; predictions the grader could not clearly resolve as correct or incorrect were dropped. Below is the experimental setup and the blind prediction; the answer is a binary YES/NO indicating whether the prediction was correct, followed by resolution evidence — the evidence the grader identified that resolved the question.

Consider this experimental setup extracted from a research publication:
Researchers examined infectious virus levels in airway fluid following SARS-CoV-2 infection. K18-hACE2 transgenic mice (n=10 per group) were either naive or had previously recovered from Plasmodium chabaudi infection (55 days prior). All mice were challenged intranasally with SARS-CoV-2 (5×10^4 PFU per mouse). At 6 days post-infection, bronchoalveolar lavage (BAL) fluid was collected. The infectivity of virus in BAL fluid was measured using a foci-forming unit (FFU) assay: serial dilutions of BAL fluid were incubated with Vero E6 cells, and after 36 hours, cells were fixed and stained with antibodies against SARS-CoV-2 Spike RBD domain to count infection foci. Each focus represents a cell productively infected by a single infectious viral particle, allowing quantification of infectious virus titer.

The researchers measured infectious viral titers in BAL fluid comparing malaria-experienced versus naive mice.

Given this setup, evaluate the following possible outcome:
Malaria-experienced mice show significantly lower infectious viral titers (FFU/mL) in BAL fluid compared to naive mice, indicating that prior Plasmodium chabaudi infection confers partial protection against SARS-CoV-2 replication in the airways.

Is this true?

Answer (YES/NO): NO